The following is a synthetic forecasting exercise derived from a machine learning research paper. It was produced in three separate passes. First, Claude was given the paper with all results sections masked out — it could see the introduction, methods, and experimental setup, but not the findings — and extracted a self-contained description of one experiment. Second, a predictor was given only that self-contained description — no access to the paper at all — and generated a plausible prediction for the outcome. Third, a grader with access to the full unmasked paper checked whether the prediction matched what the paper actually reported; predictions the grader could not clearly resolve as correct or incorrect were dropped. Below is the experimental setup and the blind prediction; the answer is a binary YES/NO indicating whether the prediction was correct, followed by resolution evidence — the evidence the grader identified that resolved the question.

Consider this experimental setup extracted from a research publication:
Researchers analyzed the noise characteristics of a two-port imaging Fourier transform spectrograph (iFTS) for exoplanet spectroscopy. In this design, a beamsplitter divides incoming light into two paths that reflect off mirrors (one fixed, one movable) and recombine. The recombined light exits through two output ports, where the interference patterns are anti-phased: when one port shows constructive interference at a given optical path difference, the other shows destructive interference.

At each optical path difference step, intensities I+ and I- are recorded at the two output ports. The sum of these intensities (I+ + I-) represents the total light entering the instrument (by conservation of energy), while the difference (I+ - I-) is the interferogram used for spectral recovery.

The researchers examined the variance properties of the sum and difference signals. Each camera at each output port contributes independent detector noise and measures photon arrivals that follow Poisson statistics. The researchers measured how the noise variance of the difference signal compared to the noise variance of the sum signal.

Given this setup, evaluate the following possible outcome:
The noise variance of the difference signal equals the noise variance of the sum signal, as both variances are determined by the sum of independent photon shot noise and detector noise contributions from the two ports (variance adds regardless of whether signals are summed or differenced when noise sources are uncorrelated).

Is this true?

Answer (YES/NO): YES